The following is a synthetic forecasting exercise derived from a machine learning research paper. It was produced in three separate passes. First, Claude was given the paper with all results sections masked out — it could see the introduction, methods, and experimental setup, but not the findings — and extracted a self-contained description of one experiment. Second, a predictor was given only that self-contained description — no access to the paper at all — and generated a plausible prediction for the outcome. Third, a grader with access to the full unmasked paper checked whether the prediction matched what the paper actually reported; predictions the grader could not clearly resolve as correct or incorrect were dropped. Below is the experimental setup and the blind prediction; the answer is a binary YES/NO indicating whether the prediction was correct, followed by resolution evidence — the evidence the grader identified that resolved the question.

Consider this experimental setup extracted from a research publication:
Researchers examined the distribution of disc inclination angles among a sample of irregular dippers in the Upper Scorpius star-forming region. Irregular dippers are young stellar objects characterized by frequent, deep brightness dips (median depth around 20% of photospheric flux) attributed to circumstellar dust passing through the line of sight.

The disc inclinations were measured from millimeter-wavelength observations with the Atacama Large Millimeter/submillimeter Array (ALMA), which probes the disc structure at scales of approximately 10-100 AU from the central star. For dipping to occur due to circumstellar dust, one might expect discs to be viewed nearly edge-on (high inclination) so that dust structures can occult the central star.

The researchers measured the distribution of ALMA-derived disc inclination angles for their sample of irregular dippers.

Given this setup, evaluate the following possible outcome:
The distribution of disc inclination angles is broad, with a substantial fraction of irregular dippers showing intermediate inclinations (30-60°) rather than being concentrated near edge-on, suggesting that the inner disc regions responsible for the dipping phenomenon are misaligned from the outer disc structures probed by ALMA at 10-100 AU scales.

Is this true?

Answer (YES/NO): YES